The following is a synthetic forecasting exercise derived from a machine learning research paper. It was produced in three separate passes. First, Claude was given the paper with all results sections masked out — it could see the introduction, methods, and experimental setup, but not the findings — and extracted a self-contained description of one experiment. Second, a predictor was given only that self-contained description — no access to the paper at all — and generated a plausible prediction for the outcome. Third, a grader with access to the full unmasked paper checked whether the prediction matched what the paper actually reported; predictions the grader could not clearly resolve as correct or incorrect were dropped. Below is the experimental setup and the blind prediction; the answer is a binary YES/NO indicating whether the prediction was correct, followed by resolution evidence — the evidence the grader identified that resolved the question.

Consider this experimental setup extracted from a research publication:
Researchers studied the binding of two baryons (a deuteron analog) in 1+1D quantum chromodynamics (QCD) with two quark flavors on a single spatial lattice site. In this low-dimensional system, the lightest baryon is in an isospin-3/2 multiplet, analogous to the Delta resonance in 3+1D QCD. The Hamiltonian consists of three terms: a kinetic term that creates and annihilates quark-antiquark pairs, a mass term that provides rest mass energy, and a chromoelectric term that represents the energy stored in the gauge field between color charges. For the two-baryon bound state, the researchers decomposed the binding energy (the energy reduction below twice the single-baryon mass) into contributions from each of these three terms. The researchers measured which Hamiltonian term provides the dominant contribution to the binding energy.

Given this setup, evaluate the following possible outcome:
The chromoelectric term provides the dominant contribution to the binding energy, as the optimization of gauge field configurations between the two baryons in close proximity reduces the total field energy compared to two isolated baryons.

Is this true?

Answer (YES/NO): NO